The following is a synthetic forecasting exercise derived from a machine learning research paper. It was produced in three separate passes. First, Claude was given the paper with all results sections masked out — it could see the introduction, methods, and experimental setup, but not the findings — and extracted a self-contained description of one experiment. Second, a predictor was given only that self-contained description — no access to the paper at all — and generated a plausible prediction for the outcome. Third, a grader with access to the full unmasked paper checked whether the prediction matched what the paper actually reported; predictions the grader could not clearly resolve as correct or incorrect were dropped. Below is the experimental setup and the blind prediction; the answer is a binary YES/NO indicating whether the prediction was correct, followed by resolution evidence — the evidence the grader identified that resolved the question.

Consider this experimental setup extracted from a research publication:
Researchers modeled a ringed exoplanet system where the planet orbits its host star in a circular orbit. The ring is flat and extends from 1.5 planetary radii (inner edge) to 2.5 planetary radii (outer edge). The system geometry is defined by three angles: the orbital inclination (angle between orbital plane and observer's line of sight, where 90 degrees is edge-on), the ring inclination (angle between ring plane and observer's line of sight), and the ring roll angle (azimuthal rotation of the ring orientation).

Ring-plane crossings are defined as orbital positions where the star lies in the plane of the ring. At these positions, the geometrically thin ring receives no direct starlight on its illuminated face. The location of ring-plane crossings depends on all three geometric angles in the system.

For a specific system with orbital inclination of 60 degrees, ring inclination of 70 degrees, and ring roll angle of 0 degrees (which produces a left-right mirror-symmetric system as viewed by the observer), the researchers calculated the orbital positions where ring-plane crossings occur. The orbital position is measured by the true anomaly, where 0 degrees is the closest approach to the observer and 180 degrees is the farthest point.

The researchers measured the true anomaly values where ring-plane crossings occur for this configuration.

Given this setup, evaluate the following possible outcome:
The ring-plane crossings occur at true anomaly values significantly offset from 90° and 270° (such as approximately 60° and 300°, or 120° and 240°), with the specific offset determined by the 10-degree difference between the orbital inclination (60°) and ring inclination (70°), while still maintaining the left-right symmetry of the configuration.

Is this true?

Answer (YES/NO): NO